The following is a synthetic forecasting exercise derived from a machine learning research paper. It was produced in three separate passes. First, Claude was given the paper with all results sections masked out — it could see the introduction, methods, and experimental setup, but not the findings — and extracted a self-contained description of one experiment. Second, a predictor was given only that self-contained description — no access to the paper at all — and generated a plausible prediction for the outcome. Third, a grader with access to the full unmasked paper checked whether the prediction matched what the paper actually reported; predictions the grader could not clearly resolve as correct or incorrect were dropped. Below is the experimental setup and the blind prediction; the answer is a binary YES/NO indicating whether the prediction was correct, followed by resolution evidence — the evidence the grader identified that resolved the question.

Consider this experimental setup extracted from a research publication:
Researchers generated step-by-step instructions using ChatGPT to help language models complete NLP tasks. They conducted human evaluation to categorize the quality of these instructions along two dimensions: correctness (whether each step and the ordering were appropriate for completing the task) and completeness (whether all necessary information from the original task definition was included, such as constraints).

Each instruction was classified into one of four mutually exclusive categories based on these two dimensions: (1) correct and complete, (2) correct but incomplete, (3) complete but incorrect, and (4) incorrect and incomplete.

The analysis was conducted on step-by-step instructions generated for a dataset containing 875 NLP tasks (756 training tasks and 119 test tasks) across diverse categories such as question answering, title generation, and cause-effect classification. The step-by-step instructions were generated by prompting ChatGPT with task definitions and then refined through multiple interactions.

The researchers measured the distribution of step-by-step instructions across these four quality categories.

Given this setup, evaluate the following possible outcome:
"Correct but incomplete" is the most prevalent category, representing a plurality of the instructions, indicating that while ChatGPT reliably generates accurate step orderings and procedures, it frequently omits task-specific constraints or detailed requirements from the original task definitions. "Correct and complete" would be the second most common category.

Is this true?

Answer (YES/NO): NO